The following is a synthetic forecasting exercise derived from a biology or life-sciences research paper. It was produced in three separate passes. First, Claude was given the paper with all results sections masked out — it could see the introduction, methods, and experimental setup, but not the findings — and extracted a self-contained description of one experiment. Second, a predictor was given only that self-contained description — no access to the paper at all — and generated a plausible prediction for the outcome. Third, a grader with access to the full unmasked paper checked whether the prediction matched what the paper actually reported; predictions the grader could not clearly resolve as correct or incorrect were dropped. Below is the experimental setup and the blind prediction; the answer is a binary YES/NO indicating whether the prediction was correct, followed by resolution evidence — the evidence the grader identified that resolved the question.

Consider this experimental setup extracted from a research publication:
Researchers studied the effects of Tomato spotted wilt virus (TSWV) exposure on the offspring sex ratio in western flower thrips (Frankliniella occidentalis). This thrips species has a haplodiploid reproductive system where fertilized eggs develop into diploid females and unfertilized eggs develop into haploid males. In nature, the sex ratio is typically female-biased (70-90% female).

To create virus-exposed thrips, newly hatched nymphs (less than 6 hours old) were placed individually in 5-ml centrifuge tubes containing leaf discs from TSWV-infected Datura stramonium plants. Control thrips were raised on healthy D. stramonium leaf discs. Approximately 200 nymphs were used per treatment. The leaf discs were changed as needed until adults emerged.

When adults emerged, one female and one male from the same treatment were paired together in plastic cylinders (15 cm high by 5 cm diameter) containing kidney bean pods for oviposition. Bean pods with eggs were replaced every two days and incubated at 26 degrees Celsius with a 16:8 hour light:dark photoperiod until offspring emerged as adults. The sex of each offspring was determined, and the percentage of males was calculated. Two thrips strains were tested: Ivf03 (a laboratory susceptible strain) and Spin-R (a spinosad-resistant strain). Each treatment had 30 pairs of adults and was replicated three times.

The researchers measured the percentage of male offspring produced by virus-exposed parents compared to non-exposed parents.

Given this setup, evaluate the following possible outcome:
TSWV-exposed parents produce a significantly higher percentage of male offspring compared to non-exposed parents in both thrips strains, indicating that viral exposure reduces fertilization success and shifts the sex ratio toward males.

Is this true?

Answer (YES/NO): YES